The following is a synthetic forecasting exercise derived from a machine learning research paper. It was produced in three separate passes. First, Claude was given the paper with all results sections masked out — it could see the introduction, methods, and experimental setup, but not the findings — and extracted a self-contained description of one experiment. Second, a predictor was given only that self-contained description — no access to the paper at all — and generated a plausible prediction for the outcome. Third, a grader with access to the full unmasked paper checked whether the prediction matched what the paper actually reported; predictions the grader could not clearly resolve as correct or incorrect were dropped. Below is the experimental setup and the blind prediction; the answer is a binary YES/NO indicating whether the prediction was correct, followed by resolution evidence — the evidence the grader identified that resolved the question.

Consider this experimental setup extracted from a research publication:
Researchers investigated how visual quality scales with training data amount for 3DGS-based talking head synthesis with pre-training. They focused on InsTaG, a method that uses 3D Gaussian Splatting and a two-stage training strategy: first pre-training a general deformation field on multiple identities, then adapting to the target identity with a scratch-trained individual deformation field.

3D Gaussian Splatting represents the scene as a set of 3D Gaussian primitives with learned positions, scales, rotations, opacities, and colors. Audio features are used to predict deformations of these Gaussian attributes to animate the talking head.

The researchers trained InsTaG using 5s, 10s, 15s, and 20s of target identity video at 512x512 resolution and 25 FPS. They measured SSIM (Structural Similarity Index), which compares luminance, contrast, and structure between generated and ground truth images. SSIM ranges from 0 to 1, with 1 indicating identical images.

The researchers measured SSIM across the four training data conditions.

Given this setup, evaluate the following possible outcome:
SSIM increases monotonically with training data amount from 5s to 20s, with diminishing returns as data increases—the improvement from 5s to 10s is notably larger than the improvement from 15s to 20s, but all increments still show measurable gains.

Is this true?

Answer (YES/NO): NO